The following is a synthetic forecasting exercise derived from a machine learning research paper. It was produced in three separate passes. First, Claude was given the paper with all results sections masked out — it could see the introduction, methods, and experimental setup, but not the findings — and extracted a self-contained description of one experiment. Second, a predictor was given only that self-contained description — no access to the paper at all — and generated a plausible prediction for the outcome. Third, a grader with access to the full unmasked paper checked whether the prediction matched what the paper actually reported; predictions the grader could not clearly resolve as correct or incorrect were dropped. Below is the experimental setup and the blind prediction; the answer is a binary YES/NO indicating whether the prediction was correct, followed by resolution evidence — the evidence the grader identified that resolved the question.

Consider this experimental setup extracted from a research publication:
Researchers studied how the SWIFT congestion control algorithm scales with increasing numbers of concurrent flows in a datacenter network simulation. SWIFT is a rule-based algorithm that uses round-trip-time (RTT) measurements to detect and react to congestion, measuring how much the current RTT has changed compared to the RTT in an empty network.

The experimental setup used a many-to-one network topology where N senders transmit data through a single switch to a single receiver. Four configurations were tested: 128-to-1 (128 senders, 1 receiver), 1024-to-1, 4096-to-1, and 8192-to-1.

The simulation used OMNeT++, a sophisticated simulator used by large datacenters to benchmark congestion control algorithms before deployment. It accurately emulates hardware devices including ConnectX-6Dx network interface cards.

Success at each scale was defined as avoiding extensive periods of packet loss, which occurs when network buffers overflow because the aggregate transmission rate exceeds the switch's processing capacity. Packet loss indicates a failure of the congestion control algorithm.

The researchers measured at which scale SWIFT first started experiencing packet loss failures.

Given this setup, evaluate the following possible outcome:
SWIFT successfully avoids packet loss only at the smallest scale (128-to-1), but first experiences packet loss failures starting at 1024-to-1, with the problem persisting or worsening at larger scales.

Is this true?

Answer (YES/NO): NO